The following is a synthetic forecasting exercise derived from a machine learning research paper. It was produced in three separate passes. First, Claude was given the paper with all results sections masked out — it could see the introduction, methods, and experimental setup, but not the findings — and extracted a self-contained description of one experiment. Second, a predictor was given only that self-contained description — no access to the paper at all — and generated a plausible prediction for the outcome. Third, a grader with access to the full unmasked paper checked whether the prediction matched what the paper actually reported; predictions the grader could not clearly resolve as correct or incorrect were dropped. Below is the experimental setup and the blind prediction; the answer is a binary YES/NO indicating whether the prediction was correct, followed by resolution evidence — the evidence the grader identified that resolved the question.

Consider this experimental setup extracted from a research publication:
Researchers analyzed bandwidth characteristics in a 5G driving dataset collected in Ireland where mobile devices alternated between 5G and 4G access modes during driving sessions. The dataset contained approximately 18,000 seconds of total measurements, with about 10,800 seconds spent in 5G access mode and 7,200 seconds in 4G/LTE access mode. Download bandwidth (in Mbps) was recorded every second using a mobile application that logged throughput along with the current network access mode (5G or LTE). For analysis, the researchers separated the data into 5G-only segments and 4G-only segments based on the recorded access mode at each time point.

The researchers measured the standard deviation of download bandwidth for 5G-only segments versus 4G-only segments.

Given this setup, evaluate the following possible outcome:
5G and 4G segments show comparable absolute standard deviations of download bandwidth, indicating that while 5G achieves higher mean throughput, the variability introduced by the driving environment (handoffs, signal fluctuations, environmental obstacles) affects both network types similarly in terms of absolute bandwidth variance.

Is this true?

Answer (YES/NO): NO